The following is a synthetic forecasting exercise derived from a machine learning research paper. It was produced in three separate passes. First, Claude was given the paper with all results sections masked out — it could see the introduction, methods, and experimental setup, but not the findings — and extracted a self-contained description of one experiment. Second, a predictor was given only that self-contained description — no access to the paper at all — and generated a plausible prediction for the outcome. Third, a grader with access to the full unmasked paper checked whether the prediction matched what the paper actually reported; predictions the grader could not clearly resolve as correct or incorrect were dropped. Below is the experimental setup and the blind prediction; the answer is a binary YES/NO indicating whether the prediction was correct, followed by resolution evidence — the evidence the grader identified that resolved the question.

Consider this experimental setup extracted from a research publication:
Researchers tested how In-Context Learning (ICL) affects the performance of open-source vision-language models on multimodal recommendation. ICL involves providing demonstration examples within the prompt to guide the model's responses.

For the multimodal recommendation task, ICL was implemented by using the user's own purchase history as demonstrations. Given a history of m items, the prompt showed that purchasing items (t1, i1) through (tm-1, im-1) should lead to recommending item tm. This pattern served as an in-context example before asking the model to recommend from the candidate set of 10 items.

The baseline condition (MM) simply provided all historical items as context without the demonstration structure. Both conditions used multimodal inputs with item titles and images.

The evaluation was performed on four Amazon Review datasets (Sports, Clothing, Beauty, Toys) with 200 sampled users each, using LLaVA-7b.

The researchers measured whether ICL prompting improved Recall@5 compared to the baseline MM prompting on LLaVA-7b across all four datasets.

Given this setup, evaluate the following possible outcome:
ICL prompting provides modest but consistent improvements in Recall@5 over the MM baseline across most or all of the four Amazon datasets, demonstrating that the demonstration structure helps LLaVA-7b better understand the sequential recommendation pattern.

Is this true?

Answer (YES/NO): NO